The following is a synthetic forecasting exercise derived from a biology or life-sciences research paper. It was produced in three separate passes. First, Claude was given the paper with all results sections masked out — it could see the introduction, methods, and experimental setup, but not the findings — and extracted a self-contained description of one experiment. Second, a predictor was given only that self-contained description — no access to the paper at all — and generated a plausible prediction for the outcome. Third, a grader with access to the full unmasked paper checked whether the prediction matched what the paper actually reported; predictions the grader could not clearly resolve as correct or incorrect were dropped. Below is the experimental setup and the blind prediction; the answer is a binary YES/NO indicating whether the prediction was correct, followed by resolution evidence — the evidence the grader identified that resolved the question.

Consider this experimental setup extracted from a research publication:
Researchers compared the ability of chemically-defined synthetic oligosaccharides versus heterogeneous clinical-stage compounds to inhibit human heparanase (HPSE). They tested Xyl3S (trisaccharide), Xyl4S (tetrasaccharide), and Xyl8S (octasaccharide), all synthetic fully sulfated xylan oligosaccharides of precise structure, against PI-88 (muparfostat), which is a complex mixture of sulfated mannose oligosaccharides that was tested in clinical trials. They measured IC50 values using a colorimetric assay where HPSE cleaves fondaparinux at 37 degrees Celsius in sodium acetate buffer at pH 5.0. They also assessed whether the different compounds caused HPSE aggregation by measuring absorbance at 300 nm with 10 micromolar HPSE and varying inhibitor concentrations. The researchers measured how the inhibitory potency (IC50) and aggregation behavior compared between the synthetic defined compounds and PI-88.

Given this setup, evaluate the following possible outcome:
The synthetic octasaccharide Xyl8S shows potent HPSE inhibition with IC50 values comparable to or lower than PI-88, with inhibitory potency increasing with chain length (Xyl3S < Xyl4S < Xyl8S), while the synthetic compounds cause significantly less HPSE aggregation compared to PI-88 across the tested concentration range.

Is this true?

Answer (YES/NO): NO